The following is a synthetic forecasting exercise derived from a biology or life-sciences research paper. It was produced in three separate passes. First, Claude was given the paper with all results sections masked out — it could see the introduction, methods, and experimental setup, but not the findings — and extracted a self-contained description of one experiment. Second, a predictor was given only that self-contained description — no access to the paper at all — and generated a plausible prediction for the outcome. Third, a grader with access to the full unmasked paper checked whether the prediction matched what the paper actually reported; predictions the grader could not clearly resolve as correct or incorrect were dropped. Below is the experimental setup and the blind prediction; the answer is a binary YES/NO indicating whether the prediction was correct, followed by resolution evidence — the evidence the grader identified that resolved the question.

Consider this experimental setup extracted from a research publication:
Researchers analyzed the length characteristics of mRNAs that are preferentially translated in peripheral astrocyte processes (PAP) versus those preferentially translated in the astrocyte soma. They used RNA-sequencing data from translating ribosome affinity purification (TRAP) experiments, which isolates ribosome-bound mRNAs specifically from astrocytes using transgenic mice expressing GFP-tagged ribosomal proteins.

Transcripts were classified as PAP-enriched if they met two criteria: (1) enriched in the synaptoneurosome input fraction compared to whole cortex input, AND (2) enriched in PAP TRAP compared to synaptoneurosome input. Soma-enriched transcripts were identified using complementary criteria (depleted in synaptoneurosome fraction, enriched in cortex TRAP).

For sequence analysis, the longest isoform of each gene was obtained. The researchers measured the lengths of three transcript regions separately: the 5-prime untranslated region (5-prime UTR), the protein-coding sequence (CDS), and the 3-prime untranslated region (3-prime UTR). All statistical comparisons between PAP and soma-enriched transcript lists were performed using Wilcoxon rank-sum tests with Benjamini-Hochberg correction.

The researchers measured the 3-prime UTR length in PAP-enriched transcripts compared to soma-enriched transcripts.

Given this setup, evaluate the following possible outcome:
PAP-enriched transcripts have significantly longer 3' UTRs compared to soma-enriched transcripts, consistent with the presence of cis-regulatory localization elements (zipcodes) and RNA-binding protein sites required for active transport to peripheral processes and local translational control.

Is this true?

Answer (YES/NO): YES